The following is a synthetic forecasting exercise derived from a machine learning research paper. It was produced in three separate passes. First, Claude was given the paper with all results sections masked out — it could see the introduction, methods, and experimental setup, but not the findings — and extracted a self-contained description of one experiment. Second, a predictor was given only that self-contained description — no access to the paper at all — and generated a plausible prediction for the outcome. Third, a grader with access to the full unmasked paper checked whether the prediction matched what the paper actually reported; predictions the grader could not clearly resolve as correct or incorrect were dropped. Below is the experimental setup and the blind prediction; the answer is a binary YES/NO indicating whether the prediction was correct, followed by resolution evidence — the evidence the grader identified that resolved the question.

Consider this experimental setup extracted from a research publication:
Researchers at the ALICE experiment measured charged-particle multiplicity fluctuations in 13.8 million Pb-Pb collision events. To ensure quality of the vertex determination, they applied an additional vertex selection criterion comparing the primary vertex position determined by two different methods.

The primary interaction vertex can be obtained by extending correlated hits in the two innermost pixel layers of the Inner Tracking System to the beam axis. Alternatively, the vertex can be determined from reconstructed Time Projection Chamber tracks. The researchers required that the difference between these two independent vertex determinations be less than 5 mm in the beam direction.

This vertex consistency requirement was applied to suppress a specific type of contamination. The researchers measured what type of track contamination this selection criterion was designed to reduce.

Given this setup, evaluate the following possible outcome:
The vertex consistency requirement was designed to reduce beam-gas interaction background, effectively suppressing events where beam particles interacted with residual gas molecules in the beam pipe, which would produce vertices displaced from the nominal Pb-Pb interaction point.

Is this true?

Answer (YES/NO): NO